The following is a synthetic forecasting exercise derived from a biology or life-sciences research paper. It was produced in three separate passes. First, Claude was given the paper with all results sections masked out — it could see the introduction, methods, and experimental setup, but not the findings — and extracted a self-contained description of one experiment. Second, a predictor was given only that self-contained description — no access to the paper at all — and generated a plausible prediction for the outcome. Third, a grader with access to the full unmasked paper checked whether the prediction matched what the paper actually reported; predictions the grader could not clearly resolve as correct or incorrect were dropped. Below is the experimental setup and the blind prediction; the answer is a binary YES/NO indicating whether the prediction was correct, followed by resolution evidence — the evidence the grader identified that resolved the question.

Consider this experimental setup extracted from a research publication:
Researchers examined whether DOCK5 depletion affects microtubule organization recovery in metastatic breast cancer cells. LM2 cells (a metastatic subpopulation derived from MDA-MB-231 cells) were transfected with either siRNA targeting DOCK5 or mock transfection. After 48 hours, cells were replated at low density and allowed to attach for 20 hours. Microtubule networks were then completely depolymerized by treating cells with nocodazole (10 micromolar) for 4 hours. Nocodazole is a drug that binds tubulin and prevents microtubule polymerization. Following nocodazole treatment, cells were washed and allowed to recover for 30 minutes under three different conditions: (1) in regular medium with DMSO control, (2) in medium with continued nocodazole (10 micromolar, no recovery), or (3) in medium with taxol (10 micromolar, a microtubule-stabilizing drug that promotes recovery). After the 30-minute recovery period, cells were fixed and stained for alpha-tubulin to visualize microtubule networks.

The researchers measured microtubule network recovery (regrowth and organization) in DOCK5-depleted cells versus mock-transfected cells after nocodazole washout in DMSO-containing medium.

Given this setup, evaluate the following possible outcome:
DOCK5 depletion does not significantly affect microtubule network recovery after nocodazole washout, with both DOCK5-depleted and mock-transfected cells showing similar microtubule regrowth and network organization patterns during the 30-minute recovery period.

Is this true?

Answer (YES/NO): YES